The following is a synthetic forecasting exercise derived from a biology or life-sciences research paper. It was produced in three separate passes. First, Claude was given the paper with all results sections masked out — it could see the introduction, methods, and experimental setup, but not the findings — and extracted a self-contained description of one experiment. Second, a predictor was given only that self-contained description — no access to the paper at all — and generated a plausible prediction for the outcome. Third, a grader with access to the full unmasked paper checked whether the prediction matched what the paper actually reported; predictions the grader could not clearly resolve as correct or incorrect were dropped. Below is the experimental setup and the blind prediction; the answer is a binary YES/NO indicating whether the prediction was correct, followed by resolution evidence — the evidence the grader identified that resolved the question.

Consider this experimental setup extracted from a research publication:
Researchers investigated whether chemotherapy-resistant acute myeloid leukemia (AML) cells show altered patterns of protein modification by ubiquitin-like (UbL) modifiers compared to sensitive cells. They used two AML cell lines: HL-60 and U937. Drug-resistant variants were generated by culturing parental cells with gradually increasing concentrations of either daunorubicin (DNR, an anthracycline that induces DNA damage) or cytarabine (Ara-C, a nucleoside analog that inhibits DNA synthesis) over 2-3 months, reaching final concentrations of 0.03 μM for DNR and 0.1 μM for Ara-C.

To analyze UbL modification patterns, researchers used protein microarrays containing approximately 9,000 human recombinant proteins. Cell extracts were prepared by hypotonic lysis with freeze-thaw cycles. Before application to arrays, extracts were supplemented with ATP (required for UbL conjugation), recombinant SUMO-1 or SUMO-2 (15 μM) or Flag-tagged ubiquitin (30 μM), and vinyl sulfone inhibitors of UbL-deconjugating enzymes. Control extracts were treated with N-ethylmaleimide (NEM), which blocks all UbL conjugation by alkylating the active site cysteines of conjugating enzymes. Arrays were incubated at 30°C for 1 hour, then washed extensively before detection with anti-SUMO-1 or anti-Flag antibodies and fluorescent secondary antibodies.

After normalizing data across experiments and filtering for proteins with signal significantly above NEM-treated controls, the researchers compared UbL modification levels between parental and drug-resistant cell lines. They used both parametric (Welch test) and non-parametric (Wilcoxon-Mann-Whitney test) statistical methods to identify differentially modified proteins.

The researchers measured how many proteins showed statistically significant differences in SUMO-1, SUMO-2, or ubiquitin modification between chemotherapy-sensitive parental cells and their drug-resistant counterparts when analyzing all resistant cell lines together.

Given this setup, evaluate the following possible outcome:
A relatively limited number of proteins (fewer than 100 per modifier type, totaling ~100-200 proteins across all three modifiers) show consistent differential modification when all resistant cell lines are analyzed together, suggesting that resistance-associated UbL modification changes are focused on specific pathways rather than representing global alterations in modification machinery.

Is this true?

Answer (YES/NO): NO